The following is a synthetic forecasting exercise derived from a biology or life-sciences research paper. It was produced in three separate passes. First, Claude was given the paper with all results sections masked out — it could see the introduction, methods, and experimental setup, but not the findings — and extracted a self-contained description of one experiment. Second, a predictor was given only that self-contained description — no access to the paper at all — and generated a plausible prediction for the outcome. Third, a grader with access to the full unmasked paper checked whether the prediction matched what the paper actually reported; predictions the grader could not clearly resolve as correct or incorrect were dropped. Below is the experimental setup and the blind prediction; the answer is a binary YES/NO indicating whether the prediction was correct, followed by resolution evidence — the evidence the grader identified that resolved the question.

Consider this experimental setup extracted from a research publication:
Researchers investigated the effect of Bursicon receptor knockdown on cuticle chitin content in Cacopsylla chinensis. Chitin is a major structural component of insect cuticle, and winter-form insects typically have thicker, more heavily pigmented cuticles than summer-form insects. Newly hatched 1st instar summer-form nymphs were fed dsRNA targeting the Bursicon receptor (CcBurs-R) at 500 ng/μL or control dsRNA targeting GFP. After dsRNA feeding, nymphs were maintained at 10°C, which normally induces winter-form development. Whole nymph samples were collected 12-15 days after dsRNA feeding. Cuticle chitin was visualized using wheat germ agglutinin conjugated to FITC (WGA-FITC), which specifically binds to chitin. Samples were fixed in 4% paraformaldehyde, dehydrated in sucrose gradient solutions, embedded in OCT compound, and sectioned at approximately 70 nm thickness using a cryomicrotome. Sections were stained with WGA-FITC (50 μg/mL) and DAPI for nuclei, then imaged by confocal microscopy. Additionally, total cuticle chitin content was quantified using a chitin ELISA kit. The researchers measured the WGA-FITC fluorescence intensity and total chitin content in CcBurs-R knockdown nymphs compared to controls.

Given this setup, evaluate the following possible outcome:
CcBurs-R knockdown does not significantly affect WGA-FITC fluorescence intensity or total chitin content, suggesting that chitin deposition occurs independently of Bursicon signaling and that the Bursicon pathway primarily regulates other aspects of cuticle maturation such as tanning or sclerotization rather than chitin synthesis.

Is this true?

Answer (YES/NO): NO